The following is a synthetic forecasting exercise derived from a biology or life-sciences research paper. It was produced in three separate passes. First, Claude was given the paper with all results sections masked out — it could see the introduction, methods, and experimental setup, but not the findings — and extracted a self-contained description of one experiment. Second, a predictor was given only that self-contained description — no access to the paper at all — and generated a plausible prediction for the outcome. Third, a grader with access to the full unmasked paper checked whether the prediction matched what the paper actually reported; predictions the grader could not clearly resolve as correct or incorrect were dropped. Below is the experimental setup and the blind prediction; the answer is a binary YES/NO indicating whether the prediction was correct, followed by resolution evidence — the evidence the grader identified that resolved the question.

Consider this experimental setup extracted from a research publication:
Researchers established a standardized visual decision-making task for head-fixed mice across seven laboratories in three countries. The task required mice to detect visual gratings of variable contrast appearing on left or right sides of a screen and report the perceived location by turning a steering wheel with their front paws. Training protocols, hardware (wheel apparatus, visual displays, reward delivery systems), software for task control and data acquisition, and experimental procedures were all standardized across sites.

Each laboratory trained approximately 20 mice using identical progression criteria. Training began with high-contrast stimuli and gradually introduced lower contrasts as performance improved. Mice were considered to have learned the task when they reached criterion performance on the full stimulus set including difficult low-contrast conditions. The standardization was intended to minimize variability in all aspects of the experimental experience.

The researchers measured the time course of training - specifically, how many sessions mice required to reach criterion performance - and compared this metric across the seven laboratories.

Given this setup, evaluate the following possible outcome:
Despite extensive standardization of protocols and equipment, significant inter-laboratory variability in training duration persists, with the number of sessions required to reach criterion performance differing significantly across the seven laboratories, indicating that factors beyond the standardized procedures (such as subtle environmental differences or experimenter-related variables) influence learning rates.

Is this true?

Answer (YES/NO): YES